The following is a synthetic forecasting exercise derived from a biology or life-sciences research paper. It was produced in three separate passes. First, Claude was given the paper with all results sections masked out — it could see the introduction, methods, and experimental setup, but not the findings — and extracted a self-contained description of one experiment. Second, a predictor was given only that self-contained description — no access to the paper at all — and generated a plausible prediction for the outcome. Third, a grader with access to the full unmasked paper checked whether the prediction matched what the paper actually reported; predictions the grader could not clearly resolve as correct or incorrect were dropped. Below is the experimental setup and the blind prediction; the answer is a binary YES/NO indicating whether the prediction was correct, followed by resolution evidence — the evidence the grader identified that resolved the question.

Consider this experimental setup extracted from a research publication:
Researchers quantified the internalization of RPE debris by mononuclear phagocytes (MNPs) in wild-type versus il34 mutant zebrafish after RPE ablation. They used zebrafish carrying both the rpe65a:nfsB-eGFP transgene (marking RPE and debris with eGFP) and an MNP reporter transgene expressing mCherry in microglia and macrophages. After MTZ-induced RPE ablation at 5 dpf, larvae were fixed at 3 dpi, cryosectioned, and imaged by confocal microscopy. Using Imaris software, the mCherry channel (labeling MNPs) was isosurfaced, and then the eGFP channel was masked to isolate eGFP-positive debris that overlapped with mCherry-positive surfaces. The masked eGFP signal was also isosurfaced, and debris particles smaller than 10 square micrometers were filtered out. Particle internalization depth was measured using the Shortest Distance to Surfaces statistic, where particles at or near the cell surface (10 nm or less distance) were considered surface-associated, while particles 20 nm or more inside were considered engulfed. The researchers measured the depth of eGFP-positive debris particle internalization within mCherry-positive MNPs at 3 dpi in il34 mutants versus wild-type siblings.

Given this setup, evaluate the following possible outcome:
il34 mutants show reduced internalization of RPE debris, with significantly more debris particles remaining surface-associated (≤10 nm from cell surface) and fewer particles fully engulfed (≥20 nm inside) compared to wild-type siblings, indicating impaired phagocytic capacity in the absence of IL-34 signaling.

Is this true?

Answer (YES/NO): YES